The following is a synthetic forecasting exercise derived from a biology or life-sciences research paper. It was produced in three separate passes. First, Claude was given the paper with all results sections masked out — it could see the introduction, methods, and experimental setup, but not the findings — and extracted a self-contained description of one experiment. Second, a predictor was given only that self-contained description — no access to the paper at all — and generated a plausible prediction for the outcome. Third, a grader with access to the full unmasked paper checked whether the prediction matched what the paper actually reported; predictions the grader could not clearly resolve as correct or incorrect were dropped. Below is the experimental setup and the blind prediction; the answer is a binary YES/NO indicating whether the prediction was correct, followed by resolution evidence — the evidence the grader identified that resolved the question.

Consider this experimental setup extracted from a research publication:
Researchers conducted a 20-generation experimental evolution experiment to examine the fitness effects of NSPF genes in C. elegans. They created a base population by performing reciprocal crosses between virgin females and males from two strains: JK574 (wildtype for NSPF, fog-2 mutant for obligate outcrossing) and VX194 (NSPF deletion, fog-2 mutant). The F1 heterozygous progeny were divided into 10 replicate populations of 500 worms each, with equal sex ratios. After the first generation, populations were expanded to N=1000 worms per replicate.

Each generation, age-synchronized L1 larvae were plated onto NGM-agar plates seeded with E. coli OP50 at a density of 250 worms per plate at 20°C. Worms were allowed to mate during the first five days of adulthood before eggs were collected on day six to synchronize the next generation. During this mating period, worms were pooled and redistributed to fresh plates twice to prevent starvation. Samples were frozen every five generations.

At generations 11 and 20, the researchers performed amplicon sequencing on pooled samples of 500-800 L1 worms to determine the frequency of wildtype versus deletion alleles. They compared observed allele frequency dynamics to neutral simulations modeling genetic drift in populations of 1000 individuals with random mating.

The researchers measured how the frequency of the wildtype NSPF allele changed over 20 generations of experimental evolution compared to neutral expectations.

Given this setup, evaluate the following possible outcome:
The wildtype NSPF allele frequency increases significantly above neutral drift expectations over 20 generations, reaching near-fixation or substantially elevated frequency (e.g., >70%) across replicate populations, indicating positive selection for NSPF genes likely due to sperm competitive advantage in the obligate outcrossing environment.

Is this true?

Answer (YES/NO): NO